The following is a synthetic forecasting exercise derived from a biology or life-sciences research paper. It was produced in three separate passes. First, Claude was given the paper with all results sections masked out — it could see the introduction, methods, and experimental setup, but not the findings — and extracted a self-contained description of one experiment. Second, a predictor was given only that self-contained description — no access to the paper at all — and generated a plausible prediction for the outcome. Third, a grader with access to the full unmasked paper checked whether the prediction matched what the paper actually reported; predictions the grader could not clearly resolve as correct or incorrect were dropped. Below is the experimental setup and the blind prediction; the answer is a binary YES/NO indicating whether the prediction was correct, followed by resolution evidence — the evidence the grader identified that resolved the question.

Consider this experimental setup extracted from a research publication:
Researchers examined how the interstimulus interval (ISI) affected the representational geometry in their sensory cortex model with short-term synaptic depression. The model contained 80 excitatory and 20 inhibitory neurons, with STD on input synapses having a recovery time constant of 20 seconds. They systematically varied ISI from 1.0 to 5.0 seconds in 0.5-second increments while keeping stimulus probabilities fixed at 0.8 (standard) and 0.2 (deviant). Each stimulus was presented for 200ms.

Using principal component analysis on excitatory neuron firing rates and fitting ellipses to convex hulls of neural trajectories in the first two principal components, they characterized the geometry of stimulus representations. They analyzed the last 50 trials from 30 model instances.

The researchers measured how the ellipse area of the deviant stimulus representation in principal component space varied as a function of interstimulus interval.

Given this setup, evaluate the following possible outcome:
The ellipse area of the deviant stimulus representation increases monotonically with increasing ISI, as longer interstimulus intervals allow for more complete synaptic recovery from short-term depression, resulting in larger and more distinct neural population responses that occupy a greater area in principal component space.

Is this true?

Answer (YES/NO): YES